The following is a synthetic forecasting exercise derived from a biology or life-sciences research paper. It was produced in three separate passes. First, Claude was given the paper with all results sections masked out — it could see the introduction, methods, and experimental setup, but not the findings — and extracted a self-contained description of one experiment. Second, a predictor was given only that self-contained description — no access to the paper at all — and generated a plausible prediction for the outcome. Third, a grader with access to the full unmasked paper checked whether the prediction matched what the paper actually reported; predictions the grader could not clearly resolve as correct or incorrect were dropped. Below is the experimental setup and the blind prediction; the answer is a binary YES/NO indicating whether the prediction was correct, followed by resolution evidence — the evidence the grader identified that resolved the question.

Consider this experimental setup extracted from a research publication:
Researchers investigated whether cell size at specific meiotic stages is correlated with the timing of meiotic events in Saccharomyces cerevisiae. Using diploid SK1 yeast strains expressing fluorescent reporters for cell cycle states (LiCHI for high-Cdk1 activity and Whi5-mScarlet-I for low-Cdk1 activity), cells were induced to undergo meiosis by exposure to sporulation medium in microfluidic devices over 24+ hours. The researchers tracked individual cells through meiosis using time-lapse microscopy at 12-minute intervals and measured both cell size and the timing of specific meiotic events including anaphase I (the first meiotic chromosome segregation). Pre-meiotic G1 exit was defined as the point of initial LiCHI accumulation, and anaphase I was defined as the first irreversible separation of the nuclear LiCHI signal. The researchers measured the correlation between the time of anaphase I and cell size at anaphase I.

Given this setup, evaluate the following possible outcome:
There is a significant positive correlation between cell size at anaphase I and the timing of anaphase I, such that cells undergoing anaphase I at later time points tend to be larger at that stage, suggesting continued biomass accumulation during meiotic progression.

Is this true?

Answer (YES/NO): NO